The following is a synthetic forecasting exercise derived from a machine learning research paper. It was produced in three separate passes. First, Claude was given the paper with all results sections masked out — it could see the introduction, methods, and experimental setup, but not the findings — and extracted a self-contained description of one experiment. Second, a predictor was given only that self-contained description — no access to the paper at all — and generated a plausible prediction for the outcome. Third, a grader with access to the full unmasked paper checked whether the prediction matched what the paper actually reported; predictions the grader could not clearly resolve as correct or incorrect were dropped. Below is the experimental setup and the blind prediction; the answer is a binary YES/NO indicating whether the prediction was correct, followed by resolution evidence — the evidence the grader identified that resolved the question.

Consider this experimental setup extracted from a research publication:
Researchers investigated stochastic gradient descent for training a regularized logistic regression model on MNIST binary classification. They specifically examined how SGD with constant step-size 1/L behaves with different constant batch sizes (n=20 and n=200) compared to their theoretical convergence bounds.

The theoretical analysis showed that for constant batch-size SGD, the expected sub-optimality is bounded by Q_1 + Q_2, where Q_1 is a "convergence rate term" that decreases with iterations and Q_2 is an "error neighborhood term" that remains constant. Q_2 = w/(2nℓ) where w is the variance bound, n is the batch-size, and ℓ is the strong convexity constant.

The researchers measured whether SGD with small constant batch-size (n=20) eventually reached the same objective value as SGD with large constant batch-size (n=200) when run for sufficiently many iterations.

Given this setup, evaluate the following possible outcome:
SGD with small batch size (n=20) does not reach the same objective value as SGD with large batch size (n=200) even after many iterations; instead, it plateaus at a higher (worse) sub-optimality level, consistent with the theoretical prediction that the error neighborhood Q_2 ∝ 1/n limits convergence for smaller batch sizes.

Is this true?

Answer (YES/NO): YES